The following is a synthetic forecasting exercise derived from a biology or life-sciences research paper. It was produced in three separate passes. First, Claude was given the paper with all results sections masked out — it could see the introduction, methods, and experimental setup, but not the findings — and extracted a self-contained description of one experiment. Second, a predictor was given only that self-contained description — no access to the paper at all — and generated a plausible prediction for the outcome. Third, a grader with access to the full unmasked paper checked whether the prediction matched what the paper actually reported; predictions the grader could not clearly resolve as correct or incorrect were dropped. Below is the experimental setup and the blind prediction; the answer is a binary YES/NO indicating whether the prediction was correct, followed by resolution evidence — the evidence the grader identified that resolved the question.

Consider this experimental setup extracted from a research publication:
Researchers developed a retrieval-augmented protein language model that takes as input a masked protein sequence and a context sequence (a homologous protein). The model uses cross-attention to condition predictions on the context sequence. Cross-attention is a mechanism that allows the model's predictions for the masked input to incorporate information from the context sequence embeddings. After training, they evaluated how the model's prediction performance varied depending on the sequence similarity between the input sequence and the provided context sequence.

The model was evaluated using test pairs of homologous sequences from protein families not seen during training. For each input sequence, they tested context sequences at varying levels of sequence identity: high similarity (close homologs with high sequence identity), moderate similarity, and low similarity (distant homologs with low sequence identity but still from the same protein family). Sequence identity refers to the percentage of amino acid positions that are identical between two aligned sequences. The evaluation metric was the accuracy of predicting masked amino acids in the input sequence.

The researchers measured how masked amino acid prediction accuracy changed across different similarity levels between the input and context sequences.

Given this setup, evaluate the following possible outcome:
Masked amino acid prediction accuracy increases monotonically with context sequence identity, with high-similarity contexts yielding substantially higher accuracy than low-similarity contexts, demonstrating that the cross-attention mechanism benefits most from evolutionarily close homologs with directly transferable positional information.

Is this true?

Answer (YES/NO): YES